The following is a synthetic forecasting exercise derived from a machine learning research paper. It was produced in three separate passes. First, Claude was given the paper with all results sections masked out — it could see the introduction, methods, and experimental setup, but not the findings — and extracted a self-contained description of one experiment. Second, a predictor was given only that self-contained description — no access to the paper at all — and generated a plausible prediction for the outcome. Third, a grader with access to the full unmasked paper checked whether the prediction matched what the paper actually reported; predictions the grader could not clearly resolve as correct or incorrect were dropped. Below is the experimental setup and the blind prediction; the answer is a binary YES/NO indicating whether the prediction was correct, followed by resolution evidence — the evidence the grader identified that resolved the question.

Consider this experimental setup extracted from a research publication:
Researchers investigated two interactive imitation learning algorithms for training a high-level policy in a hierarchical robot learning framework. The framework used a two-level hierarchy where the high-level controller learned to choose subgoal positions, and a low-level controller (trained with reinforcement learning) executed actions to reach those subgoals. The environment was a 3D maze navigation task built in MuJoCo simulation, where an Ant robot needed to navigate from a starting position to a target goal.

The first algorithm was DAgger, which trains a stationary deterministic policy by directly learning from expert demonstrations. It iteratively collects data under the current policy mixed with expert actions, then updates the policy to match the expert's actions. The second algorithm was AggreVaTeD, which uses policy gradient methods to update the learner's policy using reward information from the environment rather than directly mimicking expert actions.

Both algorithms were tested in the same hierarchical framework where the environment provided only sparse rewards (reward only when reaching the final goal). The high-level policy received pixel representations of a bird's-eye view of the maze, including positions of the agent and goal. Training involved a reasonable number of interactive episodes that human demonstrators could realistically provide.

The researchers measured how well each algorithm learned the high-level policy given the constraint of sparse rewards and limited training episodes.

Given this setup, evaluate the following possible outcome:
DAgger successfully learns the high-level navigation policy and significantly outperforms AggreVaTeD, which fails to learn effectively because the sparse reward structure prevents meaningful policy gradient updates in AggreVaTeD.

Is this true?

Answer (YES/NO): YES